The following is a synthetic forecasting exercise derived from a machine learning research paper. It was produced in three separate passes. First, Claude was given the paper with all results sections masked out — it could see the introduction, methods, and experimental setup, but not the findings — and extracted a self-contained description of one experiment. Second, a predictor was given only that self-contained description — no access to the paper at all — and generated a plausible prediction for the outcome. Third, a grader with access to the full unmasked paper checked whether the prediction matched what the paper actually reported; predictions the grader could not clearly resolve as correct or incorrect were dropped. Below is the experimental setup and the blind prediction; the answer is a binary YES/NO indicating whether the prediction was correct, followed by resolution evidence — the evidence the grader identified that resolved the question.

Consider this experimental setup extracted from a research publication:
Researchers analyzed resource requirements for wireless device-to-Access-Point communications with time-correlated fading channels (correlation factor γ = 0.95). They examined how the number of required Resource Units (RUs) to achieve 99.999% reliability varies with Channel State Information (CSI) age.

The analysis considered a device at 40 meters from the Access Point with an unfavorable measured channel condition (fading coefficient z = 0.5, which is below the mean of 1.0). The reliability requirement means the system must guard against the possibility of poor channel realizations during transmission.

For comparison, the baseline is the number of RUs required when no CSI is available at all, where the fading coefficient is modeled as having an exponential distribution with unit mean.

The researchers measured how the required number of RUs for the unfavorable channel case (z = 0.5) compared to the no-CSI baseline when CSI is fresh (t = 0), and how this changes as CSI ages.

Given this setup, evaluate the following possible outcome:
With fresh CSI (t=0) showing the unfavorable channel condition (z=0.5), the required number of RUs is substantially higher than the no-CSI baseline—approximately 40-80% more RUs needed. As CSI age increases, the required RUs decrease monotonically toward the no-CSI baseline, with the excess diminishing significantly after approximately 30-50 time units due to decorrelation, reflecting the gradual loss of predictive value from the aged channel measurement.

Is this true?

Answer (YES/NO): NO